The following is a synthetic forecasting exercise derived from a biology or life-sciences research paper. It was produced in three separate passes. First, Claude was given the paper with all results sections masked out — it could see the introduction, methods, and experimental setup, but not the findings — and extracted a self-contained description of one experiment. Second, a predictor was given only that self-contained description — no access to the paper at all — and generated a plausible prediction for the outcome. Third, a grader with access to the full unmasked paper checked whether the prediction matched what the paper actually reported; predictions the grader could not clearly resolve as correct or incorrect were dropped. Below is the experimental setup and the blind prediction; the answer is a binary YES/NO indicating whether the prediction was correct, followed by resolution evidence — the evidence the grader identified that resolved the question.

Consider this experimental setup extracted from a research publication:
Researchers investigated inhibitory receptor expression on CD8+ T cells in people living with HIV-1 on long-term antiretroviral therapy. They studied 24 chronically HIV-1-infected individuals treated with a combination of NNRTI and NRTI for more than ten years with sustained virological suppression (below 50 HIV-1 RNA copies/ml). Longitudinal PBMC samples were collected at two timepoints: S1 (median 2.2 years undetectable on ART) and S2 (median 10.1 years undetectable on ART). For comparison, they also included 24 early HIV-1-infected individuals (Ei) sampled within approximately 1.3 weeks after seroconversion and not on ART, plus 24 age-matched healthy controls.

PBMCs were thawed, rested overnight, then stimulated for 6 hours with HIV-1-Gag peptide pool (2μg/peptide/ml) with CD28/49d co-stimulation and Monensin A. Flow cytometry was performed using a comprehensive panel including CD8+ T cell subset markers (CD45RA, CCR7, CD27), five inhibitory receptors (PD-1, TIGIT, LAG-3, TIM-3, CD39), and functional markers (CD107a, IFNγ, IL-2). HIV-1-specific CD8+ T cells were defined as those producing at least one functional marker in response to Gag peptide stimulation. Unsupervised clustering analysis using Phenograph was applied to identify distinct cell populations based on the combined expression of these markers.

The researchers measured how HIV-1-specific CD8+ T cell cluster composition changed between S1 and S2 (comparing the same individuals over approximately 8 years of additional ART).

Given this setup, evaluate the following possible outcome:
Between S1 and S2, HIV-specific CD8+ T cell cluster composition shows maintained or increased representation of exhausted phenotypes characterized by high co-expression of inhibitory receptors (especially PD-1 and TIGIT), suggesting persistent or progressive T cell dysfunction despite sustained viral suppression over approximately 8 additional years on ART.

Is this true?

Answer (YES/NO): NO